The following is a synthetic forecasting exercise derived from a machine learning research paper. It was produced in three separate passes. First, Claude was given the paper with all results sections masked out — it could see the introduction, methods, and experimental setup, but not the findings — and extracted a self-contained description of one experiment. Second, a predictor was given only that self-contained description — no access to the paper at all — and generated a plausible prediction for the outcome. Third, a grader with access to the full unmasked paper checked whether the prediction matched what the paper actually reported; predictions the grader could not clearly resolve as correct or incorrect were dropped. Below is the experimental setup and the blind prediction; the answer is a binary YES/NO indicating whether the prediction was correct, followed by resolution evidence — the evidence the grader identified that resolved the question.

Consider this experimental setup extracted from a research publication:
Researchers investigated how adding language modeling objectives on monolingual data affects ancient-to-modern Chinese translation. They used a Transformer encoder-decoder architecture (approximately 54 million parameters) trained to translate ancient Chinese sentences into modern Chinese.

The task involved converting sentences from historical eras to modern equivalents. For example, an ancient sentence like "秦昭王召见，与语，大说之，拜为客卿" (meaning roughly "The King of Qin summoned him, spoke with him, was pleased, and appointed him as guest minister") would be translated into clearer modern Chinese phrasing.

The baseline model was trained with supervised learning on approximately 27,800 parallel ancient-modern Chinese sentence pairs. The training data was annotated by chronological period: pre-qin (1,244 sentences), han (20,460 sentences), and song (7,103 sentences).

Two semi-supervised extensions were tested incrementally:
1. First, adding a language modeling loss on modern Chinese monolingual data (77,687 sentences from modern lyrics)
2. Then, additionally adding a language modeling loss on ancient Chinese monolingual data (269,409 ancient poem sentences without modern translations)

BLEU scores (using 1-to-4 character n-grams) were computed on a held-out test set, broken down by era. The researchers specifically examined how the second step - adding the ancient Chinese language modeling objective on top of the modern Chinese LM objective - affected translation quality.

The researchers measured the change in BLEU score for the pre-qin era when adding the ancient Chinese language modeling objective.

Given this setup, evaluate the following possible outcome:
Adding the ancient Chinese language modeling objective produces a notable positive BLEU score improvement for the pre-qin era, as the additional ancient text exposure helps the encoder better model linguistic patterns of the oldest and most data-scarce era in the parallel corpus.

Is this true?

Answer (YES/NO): NO